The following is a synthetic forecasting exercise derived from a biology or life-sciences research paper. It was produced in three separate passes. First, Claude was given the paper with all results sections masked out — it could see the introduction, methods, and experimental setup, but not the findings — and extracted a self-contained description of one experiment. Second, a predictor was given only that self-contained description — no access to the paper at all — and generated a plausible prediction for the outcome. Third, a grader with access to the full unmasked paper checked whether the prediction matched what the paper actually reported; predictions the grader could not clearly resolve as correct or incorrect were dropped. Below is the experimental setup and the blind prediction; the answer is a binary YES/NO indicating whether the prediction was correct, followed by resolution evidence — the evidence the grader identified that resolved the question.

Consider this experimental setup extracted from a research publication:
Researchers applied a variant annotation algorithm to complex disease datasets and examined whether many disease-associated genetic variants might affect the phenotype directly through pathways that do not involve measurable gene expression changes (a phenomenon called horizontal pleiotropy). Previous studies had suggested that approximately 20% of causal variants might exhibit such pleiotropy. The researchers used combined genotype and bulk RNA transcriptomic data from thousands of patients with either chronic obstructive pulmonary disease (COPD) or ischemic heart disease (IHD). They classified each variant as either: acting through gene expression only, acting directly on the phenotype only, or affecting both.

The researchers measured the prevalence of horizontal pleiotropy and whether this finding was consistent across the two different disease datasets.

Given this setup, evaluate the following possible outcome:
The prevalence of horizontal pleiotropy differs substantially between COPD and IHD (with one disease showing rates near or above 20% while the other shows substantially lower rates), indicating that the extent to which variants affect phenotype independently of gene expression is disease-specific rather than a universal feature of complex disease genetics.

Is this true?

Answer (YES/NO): NO